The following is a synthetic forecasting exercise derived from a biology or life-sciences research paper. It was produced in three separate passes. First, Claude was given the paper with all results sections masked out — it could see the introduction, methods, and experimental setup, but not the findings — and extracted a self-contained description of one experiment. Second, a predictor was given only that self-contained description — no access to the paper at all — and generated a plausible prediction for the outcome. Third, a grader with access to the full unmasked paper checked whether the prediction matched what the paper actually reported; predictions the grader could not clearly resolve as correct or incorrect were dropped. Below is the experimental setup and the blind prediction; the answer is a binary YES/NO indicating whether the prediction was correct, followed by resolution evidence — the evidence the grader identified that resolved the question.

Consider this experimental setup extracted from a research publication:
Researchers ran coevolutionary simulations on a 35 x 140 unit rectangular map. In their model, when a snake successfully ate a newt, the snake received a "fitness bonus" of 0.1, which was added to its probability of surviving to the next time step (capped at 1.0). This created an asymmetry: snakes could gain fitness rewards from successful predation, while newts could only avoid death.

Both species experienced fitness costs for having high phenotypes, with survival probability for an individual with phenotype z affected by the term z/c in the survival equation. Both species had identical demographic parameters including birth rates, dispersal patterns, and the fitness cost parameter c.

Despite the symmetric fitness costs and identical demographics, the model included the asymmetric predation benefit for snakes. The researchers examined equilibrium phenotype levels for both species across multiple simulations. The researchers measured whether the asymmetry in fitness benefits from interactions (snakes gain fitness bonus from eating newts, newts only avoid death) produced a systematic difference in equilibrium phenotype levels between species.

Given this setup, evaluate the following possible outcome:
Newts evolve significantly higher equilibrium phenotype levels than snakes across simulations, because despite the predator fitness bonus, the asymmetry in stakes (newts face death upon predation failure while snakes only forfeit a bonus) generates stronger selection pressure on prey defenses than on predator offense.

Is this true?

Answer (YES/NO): NO